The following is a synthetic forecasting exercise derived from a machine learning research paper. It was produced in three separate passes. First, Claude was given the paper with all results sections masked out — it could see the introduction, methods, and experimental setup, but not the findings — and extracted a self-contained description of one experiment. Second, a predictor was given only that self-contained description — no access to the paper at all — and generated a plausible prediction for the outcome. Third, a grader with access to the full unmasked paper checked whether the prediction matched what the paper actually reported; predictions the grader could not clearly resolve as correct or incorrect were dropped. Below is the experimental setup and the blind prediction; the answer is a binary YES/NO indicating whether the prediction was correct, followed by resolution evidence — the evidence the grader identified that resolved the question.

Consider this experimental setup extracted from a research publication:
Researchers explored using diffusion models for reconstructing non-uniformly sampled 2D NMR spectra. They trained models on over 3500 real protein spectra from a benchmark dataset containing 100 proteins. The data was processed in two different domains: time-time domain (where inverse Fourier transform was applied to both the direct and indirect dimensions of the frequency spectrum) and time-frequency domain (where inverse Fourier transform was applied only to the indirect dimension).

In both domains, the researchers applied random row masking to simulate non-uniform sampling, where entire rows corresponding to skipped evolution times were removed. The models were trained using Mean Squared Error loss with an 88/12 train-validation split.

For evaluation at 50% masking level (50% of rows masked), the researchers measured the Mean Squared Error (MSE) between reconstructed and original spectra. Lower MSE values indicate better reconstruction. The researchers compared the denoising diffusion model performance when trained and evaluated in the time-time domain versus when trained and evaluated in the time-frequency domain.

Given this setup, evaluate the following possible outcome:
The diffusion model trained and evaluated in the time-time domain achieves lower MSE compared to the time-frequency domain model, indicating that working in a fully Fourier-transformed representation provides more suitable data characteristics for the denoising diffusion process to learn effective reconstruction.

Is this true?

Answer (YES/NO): NO